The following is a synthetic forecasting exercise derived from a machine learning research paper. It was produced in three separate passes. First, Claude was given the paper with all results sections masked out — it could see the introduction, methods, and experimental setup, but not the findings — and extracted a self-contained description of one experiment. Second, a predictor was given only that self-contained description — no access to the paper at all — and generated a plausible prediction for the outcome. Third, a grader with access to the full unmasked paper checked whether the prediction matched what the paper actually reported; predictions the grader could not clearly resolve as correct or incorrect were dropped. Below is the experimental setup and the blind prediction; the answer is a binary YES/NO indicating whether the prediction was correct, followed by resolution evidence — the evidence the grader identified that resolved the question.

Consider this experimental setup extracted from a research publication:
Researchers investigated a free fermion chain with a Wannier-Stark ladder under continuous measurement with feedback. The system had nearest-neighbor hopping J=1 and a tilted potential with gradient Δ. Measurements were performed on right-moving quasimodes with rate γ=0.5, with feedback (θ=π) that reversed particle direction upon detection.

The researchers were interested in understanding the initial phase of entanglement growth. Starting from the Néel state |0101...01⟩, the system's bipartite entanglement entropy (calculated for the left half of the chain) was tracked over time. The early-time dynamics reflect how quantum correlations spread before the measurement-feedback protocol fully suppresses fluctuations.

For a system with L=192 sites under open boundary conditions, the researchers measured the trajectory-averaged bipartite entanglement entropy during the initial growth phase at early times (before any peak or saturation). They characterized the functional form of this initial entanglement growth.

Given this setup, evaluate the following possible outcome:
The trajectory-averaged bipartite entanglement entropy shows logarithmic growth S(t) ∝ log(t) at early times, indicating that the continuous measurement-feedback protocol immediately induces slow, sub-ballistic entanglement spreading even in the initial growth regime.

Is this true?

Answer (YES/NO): YES